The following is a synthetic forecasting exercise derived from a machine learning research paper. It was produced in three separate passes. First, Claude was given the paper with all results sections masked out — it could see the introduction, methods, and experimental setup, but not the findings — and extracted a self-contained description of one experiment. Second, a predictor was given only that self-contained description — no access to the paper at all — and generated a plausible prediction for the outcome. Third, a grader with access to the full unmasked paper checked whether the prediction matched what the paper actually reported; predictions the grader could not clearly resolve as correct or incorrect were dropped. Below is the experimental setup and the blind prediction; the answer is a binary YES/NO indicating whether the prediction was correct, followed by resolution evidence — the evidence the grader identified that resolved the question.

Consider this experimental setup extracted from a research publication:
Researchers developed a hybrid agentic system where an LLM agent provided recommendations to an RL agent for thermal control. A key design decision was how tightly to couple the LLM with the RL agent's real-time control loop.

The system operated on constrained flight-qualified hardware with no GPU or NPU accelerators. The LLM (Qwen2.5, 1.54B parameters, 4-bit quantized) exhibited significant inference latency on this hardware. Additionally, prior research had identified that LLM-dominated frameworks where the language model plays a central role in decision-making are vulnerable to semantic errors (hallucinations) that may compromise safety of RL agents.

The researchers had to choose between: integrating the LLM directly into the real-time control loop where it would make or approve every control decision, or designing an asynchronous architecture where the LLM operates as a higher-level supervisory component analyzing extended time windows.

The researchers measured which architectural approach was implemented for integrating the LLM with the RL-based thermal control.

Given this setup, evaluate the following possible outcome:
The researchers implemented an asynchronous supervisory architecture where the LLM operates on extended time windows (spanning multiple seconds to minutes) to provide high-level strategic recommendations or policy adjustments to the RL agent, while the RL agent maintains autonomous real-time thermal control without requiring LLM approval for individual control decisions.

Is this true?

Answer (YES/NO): YES